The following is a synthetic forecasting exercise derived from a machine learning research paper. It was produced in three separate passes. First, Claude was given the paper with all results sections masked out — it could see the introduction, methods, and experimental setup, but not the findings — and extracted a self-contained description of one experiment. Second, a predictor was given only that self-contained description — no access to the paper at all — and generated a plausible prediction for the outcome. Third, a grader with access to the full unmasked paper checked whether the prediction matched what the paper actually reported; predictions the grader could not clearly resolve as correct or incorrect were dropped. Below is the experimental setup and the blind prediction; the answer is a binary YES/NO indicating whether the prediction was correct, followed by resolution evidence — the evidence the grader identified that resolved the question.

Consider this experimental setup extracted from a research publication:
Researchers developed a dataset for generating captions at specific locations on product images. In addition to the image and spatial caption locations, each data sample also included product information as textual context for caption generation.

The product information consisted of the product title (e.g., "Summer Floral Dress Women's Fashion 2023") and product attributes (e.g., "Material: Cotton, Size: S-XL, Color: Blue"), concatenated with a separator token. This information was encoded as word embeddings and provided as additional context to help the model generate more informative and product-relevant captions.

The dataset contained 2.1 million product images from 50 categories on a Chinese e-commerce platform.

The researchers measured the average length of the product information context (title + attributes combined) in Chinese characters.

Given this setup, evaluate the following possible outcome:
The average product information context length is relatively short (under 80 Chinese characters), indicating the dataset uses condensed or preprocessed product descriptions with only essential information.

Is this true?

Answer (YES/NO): YES